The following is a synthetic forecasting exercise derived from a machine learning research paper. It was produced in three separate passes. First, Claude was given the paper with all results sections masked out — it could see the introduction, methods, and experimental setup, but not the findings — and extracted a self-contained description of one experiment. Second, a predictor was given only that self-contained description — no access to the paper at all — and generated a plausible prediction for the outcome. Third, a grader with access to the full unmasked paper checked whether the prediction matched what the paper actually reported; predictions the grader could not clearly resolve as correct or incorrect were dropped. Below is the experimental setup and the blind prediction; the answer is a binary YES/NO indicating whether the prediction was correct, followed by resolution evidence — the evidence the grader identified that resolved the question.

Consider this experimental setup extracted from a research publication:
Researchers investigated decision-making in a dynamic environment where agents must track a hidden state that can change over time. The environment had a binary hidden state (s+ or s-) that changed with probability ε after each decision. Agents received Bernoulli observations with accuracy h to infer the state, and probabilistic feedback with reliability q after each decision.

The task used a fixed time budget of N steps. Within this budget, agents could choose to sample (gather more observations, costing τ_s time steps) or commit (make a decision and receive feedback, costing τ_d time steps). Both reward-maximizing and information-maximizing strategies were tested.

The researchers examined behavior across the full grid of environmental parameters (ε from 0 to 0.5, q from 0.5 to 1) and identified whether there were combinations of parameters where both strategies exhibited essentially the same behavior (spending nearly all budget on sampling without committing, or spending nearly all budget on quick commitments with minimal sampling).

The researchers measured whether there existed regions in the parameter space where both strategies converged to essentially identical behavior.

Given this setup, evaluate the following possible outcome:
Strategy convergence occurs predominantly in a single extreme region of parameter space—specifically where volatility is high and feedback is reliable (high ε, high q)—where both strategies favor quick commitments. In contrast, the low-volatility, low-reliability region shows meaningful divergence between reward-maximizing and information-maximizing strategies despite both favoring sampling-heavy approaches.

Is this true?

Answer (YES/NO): NO